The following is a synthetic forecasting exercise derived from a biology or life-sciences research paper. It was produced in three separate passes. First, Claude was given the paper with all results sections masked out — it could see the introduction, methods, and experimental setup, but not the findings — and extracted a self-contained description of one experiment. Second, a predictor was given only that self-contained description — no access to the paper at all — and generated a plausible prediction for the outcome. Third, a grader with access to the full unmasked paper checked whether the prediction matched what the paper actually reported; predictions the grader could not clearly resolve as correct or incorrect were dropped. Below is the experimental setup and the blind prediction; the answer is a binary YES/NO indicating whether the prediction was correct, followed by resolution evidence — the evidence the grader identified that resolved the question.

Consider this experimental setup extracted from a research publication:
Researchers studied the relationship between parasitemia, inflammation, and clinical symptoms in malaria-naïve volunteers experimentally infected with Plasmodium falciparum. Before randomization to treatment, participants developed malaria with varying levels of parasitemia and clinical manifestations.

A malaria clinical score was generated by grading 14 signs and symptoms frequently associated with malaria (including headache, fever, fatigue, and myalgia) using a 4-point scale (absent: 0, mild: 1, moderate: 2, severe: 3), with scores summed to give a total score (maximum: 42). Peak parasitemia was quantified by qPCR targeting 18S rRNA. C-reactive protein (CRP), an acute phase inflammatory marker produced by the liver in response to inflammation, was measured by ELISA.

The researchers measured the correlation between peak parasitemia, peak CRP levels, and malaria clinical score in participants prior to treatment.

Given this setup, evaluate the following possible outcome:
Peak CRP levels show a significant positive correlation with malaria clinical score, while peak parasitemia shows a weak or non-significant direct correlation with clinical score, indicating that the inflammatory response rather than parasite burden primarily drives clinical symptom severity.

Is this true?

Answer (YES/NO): NO